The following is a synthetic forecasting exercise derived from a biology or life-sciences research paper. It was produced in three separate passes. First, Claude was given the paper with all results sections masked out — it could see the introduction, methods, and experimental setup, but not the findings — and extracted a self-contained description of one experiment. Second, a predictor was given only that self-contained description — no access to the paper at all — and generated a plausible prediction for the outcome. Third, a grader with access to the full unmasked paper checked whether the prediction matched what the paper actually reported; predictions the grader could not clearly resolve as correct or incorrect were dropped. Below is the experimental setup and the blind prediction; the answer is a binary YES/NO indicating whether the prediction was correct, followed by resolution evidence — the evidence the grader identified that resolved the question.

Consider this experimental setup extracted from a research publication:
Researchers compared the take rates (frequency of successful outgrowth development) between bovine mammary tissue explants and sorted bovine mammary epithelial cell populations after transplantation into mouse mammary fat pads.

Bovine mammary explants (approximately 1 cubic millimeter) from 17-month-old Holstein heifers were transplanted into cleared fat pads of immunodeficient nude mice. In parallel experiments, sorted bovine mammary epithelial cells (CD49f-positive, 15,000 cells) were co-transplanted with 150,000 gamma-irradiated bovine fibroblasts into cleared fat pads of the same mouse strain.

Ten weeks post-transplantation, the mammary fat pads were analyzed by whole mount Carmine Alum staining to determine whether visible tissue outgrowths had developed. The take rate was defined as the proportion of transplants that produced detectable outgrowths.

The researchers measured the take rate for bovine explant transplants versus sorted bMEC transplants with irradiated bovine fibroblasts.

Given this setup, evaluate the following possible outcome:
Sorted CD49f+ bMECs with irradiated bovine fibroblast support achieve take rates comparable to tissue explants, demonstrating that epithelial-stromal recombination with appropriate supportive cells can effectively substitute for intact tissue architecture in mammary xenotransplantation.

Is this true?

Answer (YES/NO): NO